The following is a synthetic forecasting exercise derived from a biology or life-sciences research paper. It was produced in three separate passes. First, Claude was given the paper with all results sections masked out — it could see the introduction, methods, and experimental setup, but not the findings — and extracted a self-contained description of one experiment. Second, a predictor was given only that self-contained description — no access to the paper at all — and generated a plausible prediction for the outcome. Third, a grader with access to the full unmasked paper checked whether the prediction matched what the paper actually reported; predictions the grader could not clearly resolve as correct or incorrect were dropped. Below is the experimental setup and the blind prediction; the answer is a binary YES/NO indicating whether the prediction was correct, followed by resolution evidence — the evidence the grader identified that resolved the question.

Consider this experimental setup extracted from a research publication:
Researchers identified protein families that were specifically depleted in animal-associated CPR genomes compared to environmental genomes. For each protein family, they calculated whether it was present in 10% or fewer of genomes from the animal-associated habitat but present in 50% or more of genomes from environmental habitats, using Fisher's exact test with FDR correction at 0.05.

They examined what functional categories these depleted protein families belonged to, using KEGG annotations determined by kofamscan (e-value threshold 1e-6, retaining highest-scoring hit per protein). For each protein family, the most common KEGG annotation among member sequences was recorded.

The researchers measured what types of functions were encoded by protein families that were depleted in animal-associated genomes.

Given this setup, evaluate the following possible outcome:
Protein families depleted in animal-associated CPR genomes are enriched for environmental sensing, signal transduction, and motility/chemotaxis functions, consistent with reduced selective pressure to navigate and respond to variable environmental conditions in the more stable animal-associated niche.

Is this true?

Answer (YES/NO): NO